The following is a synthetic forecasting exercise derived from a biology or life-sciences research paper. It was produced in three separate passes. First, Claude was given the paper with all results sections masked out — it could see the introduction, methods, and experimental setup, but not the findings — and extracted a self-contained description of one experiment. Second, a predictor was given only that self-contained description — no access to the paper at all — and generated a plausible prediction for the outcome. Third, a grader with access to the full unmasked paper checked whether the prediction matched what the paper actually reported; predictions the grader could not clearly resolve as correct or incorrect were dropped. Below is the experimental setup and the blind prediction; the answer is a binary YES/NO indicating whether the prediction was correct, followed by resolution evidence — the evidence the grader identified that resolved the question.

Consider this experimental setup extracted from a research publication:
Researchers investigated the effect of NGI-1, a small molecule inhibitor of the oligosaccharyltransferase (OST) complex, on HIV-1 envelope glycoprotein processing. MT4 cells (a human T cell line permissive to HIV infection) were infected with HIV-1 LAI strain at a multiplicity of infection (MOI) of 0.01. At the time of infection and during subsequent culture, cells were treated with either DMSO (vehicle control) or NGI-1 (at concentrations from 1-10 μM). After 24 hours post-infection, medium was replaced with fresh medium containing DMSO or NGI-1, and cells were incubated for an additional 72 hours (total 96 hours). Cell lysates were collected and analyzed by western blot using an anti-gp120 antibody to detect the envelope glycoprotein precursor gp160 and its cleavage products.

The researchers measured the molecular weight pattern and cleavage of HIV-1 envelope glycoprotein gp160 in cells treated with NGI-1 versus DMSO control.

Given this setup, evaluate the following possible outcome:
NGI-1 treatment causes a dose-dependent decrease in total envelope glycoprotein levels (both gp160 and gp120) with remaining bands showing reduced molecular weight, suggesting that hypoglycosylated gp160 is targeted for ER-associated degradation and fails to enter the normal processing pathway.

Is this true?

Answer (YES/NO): NO